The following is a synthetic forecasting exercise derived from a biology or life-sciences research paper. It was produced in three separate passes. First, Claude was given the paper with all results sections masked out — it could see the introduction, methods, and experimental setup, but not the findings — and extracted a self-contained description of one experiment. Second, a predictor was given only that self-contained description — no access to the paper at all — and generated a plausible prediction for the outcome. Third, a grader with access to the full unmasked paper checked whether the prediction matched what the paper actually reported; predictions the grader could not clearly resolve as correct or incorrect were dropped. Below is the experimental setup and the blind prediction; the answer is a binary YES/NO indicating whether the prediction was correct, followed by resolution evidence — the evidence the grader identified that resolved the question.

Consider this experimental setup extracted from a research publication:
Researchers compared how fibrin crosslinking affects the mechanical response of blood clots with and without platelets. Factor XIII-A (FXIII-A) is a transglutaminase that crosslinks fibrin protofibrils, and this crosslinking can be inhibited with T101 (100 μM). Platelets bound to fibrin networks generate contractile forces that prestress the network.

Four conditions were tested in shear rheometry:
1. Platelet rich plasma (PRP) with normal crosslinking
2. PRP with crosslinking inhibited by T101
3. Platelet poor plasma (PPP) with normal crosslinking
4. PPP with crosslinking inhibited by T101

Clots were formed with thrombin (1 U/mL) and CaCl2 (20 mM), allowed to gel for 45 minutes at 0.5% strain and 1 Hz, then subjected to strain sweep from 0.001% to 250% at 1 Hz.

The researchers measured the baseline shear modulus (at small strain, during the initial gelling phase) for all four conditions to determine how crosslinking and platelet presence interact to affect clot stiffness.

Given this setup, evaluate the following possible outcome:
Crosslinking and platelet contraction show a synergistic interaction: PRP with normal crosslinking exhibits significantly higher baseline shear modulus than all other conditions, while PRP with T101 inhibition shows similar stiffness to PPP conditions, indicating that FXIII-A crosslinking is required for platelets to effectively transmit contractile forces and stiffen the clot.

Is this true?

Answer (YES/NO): NO